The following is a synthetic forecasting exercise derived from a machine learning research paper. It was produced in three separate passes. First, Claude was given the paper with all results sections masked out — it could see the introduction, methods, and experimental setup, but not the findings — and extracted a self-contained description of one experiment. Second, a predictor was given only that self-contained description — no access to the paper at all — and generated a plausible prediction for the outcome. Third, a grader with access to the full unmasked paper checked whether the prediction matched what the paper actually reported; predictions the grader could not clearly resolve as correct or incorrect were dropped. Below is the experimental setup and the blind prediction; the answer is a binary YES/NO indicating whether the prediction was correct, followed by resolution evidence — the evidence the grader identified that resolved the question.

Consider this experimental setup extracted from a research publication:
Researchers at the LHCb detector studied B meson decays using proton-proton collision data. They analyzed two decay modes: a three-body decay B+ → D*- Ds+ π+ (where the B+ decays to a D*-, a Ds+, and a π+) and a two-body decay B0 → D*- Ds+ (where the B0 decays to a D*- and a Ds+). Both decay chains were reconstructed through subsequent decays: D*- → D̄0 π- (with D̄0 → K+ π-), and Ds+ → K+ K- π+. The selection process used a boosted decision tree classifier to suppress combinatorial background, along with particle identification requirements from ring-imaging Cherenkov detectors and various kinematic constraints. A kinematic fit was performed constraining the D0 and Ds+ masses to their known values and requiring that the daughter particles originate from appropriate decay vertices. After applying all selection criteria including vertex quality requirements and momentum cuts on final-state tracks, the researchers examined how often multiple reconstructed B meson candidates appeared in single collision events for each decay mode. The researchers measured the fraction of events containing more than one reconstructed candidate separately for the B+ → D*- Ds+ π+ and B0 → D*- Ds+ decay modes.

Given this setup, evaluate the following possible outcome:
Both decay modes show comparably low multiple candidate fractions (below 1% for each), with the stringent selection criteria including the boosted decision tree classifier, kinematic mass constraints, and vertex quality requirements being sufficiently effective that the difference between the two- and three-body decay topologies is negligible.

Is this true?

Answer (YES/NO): NO